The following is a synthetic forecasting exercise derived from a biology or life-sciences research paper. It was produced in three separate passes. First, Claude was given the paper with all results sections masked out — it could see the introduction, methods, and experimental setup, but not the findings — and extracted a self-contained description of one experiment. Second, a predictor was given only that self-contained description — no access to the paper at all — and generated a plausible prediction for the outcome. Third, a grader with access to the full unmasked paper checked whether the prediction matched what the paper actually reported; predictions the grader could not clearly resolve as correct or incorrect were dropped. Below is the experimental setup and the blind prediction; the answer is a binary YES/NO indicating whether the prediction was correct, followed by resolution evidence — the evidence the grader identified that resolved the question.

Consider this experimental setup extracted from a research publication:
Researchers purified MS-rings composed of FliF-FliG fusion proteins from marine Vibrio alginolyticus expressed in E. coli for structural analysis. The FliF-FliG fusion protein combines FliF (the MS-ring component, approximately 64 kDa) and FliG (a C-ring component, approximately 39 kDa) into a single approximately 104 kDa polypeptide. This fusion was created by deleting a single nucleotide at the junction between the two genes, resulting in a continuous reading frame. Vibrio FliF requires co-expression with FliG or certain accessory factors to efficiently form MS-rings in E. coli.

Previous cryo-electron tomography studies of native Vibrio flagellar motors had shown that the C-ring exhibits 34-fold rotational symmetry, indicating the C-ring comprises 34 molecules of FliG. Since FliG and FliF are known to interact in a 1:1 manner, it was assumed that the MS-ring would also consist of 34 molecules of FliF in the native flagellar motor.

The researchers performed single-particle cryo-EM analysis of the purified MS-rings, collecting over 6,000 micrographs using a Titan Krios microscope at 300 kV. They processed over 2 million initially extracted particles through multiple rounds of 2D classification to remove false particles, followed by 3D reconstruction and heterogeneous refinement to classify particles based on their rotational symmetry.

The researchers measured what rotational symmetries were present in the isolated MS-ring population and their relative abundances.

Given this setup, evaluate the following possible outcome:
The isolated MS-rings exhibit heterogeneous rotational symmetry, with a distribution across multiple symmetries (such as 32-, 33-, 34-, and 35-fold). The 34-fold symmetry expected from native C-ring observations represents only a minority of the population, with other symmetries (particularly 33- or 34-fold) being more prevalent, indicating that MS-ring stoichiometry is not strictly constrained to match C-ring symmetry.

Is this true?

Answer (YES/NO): NO